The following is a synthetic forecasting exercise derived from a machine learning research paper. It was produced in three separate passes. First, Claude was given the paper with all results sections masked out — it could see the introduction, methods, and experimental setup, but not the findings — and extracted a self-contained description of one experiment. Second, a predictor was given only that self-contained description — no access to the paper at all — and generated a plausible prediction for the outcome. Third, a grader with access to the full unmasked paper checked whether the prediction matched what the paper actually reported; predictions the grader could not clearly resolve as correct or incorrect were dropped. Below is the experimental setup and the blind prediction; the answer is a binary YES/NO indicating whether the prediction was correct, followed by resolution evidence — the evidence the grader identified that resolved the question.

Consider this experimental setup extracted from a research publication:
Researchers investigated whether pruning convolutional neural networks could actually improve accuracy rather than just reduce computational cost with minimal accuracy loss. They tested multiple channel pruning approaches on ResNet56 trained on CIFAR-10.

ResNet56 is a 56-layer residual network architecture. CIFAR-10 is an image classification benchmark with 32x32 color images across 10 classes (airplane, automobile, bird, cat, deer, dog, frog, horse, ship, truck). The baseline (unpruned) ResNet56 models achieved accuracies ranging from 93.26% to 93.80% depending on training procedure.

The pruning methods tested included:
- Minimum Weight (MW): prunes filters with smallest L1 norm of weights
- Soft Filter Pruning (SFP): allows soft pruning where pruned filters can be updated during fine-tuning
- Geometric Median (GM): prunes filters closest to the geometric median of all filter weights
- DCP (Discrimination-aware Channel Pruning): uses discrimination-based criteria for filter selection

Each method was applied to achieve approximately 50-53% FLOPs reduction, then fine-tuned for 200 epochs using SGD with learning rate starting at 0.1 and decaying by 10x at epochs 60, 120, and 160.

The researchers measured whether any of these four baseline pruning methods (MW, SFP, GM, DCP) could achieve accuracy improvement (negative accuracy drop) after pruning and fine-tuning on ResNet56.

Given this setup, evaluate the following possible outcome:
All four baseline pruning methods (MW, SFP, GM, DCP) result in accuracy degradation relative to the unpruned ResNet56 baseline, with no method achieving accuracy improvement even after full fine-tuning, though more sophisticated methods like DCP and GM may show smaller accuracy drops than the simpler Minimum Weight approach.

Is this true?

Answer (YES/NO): YES